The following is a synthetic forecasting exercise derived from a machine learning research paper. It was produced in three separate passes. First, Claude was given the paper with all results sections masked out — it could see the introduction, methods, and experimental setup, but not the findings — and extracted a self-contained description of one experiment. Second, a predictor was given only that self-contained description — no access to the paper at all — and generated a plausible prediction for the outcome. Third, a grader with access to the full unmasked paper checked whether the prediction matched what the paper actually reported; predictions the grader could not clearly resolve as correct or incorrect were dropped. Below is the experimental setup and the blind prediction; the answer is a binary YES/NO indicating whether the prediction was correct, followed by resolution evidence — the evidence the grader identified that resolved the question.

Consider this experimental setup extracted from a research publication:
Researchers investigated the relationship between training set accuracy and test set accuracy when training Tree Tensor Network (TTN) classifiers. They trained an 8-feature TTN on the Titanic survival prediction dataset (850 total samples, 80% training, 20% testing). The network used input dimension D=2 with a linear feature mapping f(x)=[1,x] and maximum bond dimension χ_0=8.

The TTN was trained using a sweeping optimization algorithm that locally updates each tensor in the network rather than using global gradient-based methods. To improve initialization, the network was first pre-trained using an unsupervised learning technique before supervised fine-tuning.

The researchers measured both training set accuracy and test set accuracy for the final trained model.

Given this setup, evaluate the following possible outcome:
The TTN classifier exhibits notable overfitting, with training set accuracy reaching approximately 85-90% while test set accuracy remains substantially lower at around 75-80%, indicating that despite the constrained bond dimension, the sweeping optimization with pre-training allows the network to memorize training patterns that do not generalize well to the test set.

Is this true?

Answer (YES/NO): NO